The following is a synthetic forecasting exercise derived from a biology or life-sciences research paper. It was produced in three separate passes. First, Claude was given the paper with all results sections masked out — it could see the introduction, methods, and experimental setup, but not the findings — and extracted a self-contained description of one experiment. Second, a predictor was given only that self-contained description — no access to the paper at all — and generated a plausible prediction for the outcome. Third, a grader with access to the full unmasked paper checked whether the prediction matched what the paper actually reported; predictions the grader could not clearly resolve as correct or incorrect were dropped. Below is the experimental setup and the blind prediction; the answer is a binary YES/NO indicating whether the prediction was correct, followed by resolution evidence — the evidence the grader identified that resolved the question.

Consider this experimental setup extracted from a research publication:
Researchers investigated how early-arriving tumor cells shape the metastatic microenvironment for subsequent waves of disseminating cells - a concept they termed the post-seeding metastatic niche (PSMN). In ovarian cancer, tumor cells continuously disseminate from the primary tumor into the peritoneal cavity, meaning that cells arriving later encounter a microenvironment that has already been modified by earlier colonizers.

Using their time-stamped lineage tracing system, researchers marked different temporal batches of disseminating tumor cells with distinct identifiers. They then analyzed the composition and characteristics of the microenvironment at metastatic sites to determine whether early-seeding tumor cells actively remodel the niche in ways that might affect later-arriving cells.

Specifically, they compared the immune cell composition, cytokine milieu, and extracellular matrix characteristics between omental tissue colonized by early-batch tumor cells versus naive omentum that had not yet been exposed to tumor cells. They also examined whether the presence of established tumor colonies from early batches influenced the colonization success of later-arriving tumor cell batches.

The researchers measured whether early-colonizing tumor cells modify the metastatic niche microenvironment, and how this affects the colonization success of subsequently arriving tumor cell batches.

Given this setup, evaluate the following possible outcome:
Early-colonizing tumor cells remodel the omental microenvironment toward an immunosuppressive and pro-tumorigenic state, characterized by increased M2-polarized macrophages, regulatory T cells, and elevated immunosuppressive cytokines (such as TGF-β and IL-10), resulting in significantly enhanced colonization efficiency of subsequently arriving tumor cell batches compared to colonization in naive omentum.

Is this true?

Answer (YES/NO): NO